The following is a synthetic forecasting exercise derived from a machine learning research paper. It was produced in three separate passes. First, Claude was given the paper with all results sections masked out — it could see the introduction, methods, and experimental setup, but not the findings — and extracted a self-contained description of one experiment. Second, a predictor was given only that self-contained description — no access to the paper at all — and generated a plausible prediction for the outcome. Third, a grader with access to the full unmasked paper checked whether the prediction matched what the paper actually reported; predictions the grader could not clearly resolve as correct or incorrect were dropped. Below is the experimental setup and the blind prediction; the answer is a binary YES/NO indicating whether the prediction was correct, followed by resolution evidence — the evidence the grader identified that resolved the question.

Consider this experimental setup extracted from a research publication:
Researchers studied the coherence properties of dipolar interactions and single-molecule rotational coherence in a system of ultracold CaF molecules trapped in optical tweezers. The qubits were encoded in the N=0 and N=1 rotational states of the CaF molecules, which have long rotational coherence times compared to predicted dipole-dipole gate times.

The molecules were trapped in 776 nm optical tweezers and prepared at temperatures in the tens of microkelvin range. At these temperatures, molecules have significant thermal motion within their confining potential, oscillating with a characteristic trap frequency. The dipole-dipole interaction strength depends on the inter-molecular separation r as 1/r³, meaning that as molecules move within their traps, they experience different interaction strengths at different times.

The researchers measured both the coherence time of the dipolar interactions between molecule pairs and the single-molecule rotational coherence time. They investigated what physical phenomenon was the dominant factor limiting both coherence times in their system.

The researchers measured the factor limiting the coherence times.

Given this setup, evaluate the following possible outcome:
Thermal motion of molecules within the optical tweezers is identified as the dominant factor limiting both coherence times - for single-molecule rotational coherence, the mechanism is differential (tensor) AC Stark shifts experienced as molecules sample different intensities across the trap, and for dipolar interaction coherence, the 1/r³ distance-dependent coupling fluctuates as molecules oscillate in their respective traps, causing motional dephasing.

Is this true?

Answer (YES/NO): YES